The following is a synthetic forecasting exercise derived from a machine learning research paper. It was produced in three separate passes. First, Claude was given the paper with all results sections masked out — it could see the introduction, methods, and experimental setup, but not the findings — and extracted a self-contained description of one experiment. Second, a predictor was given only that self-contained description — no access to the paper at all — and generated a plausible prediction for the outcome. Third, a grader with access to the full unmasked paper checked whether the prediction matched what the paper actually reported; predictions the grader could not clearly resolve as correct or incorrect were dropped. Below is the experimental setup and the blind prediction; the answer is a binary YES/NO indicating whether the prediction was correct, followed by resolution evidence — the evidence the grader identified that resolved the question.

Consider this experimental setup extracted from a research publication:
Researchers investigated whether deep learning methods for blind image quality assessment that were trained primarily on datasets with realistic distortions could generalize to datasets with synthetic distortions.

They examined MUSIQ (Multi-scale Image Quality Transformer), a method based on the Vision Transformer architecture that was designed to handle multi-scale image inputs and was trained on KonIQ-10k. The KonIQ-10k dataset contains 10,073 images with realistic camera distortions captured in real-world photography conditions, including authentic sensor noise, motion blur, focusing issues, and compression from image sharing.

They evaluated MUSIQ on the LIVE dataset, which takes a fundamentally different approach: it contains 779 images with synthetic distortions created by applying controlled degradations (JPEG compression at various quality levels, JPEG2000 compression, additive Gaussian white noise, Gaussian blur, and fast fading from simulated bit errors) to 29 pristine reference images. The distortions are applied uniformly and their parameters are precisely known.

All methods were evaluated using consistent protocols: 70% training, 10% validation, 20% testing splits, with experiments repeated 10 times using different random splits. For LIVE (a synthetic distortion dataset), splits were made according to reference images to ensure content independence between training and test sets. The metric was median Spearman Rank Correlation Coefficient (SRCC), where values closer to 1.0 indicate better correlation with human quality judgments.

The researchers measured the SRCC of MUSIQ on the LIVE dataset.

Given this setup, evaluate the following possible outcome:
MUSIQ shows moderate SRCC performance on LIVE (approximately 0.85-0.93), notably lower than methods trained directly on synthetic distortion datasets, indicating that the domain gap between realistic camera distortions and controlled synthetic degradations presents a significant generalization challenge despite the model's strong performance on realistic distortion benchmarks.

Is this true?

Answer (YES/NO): NO